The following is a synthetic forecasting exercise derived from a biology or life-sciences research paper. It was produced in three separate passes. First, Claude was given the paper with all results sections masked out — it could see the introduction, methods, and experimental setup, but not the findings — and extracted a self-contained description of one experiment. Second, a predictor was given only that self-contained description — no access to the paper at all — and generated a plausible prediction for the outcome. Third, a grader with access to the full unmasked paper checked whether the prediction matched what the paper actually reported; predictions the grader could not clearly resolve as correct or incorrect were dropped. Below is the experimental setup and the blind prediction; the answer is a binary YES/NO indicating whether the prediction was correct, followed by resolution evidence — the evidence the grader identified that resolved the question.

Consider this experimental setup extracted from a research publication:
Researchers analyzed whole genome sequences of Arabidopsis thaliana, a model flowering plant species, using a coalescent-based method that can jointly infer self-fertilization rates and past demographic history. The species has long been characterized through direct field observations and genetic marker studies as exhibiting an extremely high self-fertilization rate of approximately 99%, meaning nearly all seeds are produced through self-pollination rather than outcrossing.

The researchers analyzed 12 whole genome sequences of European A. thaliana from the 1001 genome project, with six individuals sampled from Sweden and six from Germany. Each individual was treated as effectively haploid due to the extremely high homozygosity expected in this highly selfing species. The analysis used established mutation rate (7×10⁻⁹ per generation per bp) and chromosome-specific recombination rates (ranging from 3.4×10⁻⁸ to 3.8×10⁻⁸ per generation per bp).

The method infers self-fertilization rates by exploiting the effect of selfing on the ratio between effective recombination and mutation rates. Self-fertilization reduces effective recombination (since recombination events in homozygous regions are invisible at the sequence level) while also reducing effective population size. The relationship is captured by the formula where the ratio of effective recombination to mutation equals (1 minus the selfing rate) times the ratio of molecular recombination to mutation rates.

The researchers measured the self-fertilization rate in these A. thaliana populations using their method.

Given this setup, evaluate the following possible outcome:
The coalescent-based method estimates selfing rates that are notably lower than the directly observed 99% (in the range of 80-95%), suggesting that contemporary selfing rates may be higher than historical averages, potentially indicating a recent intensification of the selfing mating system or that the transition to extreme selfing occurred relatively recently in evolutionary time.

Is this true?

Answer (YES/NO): YES